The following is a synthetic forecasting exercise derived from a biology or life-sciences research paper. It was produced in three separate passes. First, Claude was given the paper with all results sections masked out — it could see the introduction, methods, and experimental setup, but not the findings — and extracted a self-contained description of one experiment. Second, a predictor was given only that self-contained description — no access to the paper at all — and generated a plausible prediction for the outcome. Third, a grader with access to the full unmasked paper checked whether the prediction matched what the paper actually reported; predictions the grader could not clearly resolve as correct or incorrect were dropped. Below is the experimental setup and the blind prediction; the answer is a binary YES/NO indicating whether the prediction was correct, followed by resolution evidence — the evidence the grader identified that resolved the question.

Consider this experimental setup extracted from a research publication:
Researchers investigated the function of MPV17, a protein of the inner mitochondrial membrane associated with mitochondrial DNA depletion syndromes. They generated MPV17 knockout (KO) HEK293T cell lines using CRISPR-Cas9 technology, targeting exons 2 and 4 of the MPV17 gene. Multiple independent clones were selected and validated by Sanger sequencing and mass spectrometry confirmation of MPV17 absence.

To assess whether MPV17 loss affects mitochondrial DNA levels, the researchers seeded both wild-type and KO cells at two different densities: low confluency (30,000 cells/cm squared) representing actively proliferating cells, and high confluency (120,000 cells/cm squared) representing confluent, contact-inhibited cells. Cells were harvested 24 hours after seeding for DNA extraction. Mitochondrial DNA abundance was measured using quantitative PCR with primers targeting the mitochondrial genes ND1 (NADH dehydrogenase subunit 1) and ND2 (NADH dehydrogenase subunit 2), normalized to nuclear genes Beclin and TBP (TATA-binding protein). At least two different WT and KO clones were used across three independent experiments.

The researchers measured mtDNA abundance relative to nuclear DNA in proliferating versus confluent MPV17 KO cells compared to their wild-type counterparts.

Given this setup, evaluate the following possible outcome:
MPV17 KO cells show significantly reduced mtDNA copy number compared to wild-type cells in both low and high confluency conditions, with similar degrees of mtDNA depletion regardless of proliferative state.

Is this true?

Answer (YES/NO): NO